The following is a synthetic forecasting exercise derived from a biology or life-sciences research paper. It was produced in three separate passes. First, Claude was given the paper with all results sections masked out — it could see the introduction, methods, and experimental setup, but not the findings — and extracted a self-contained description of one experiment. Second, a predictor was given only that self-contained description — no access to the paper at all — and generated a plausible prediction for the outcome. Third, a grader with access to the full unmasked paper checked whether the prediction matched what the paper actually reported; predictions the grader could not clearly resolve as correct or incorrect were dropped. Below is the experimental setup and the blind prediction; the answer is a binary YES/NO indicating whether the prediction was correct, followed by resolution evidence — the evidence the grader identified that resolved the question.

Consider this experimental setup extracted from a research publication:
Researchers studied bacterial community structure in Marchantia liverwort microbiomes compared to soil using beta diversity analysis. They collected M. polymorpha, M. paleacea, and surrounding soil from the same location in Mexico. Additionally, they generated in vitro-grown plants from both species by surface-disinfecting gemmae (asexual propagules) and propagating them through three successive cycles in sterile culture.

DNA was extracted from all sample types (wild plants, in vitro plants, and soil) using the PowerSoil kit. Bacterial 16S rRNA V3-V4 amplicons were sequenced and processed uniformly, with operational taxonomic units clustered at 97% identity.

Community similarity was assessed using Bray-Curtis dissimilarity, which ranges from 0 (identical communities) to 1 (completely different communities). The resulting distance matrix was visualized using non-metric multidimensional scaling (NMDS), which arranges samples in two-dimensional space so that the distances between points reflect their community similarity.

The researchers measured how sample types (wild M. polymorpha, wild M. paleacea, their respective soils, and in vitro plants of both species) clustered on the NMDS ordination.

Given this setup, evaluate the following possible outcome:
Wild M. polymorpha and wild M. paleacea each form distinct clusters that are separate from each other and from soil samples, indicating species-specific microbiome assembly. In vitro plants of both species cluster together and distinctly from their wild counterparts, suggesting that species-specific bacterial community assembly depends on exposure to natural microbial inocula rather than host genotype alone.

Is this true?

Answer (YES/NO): NO